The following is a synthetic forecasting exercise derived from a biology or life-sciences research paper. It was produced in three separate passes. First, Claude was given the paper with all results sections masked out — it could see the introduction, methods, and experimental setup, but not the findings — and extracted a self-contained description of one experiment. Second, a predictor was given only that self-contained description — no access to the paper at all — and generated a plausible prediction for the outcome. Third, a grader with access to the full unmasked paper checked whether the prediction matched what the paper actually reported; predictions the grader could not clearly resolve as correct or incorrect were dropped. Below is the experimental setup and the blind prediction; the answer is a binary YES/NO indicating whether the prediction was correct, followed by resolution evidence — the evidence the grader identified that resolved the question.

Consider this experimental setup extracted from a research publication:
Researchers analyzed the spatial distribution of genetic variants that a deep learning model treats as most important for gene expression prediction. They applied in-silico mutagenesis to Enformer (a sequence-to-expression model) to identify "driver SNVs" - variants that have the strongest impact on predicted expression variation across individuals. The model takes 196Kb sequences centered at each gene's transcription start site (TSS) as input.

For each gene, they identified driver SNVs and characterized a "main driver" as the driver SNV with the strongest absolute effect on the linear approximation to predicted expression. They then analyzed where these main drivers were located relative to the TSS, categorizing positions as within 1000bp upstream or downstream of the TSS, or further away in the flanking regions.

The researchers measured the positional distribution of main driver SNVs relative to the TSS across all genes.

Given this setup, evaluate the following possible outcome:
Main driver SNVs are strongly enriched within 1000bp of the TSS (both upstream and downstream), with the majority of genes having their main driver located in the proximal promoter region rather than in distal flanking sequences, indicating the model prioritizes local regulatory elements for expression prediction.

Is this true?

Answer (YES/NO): YES